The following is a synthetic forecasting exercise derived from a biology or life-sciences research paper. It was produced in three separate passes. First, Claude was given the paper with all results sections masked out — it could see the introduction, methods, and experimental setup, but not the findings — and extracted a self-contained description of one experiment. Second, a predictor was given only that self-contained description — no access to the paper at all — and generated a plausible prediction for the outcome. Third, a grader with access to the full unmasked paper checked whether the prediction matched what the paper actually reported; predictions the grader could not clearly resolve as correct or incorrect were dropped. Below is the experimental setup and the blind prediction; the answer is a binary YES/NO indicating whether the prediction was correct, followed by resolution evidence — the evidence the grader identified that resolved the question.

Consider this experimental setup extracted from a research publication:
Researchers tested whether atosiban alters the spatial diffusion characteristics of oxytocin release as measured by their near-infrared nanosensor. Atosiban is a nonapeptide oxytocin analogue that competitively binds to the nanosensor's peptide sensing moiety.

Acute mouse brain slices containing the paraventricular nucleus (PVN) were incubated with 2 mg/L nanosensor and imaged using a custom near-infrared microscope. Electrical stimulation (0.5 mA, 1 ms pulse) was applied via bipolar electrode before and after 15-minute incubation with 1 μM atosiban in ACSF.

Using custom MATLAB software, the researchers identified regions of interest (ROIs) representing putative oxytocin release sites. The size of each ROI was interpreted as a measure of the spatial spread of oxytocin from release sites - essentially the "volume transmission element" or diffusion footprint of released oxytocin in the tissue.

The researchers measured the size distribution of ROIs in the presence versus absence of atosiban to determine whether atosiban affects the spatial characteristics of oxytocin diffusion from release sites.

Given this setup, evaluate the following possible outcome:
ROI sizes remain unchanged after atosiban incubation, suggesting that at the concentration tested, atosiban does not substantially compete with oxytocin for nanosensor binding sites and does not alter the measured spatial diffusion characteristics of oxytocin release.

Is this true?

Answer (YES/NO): NO